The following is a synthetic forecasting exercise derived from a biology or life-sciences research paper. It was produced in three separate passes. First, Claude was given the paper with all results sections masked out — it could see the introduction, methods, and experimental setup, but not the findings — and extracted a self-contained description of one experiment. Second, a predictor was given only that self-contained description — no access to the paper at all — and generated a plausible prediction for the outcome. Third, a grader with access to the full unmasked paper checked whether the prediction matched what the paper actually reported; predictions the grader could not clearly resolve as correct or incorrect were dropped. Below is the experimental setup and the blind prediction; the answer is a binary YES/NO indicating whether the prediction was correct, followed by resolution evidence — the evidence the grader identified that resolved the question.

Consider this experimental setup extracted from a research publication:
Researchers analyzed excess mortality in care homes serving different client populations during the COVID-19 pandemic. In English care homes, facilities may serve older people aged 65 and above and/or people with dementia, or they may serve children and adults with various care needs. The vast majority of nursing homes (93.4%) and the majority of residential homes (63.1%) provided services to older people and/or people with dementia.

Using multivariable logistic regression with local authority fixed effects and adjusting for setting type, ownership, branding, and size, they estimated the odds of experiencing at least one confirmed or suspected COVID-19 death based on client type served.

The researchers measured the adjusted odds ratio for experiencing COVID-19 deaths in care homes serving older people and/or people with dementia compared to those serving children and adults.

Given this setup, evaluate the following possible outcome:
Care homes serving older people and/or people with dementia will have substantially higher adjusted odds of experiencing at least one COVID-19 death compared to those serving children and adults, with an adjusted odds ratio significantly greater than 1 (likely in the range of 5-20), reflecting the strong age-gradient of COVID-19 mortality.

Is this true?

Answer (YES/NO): YES